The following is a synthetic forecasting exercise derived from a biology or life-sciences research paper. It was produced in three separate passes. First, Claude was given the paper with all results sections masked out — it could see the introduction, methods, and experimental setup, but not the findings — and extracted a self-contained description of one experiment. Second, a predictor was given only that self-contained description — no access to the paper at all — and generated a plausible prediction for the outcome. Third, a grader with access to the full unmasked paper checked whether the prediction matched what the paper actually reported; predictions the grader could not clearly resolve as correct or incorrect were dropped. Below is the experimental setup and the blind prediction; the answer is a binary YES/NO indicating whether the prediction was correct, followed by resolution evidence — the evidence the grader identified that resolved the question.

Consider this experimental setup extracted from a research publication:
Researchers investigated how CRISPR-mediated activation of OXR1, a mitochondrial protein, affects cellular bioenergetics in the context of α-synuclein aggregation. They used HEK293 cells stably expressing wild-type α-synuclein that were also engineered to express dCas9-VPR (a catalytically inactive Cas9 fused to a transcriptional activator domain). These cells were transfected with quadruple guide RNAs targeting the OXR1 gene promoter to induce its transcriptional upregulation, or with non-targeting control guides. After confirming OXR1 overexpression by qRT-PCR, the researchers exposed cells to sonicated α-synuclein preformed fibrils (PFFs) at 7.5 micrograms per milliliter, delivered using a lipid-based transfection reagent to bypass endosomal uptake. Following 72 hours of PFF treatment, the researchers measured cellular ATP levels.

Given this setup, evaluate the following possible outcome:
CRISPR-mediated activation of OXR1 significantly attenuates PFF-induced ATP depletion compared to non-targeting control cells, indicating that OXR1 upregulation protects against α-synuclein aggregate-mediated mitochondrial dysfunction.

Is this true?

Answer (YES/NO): NO